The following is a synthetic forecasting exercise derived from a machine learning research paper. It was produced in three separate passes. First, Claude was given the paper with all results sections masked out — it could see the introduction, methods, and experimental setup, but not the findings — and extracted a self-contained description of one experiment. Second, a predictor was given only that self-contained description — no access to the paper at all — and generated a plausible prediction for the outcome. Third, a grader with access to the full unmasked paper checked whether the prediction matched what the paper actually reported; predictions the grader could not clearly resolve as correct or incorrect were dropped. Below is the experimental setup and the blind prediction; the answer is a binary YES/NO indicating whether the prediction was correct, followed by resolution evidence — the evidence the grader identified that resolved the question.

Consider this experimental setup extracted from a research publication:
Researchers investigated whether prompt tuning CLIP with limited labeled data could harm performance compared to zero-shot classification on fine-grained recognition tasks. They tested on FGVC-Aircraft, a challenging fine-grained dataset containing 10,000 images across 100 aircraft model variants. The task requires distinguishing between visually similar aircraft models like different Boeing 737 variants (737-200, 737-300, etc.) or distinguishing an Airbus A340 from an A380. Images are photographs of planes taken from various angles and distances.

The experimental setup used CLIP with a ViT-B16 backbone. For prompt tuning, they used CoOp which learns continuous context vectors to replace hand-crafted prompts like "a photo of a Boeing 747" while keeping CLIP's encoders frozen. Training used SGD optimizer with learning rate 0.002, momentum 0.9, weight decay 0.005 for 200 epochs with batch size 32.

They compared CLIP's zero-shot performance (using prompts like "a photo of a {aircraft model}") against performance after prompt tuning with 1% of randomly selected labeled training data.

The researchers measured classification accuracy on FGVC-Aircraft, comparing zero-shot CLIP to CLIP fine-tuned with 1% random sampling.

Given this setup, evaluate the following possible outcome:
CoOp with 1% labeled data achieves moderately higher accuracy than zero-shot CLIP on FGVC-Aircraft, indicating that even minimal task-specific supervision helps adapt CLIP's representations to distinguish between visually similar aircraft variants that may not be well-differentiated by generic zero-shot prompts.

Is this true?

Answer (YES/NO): NO